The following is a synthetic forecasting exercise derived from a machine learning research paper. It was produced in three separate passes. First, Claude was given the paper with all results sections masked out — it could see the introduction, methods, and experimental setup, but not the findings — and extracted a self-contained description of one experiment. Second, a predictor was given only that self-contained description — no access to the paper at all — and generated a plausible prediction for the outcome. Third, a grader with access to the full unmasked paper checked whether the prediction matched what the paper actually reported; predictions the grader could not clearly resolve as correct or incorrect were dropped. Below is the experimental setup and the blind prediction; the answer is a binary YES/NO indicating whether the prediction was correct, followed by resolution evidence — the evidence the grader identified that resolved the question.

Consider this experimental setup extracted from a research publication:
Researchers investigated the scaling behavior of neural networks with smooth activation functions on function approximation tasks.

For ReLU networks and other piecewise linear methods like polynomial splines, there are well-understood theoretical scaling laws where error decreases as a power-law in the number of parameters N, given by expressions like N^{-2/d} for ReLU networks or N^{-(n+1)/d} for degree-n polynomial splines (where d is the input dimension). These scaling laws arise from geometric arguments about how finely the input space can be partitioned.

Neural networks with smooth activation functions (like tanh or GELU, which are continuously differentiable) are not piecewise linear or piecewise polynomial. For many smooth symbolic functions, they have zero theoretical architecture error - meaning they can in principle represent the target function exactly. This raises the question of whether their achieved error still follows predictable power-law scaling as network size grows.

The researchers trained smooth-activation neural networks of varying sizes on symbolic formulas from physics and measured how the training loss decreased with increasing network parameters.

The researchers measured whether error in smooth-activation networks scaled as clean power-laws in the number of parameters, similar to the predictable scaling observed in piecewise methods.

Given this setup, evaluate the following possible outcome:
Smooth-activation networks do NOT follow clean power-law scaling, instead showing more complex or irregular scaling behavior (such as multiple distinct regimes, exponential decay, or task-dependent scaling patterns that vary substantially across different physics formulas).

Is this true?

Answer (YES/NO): YES